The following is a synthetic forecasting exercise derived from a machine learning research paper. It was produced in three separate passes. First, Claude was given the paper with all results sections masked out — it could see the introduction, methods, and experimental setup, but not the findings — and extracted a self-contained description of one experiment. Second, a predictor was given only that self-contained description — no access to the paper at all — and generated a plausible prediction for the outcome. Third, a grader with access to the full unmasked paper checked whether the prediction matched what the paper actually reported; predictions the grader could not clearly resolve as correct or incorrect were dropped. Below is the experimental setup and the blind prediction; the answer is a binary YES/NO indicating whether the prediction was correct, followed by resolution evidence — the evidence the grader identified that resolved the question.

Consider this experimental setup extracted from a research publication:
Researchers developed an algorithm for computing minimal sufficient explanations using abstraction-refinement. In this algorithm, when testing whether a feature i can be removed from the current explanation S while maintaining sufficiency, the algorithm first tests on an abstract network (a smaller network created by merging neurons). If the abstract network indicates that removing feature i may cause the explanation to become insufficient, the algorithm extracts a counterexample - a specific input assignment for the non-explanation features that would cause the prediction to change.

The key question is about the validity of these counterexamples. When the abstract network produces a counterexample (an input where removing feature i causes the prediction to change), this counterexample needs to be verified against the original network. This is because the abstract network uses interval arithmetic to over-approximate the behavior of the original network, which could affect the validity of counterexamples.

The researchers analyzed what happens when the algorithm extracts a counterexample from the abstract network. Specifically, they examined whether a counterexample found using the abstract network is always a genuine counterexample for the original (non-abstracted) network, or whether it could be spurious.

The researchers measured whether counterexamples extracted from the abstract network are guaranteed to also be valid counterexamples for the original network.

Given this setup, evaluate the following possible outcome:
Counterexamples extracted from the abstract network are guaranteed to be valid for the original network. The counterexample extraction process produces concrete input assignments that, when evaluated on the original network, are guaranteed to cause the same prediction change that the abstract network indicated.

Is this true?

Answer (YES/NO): NO